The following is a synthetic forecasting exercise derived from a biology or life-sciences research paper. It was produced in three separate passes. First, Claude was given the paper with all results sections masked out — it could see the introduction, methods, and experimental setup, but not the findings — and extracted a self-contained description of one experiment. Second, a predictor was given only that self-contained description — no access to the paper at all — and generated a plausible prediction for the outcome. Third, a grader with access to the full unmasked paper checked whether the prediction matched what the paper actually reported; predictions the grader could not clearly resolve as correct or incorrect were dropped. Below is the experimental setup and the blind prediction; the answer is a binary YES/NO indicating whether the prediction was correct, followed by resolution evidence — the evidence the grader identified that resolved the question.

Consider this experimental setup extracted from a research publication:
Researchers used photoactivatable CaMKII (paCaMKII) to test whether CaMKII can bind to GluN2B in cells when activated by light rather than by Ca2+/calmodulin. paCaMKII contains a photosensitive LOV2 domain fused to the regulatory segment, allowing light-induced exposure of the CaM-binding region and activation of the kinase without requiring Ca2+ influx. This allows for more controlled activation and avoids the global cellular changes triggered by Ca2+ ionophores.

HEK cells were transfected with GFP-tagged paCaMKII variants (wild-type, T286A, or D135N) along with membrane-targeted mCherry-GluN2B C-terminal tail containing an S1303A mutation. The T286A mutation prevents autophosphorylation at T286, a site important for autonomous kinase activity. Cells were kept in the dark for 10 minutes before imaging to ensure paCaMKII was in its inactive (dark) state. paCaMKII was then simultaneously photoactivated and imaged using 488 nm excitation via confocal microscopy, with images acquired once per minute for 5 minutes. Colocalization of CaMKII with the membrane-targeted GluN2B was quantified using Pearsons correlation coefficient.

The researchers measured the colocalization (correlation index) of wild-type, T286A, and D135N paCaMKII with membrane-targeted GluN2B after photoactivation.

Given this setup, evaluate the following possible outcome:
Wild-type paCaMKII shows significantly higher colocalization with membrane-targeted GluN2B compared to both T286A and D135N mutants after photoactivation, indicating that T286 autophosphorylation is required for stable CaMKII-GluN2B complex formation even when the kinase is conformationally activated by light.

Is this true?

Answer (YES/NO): NO